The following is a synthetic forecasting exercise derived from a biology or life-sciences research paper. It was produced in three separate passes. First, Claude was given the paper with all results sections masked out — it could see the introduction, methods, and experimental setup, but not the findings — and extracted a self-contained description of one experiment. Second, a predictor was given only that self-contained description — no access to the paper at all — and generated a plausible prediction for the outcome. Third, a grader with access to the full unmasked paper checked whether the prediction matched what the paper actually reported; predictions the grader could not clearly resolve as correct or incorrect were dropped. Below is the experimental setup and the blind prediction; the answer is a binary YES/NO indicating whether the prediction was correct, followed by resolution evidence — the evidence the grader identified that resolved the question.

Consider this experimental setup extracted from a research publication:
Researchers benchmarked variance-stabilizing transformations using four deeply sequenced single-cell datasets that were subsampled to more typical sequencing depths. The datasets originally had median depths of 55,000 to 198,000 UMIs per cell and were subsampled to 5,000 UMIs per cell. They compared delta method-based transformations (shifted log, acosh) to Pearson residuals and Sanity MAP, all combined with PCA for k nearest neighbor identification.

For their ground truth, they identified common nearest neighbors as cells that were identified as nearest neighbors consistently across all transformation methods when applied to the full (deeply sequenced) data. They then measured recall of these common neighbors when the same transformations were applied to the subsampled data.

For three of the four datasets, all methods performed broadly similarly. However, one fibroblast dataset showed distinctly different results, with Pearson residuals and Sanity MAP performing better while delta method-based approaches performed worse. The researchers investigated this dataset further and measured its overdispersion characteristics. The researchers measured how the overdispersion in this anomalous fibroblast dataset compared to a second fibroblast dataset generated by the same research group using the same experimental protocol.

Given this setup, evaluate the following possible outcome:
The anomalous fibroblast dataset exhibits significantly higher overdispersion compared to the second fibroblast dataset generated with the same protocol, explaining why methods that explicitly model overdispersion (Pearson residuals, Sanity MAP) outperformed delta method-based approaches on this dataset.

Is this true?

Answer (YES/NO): YES